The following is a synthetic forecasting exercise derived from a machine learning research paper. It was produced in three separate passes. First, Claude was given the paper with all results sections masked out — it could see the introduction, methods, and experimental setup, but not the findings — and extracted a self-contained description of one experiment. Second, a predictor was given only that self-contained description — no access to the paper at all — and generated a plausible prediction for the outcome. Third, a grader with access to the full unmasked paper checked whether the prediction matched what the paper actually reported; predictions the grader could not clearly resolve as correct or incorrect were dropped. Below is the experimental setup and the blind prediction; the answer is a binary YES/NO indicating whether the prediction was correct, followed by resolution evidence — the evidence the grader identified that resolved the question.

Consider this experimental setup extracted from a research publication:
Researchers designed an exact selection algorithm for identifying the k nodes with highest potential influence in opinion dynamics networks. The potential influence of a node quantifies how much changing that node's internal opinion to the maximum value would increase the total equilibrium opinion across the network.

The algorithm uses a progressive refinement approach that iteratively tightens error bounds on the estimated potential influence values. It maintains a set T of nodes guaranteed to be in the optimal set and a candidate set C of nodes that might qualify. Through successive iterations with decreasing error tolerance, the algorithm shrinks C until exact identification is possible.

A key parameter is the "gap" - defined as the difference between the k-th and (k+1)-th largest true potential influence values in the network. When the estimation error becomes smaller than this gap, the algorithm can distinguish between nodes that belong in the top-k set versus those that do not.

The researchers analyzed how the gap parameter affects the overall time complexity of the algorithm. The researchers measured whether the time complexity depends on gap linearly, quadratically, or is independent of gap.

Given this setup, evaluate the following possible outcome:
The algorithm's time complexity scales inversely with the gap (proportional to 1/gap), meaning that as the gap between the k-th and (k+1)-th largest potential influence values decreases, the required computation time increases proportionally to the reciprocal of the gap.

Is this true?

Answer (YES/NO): YES